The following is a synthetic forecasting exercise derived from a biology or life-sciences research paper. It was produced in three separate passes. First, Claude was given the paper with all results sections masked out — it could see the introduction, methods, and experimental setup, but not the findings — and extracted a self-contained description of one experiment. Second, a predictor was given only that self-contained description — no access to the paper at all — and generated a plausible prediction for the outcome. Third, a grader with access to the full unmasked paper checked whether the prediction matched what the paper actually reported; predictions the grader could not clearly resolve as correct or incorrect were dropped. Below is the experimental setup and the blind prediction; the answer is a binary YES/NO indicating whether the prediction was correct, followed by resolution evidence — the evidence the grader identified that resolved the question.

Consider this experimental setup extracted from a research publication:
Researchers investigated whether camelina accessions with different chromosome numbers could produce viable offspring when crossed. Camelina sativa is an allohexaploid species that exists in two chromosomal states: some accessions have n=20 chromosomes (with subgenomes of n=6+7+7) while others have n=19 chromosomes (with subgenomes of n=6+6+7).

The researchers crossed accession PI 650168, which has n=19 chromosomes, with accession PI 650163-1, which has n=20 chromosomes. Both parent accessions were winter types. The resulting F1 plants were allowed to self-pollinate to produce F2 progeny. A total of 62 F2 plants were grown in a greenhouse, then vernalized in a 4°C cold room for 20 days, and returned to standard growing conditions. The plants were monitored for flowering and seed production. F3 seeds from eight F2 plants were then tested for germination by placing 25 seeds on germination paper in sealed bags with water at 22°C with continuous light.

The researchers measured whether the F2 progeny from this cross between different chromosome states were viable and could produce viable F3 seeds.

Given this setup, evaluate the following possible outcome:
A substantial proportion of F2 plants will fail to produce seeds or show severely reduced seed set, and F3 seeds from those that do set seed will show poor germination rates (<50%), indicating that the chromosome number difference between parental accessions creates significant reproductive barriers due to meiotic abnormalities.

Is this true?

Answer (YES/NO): NO